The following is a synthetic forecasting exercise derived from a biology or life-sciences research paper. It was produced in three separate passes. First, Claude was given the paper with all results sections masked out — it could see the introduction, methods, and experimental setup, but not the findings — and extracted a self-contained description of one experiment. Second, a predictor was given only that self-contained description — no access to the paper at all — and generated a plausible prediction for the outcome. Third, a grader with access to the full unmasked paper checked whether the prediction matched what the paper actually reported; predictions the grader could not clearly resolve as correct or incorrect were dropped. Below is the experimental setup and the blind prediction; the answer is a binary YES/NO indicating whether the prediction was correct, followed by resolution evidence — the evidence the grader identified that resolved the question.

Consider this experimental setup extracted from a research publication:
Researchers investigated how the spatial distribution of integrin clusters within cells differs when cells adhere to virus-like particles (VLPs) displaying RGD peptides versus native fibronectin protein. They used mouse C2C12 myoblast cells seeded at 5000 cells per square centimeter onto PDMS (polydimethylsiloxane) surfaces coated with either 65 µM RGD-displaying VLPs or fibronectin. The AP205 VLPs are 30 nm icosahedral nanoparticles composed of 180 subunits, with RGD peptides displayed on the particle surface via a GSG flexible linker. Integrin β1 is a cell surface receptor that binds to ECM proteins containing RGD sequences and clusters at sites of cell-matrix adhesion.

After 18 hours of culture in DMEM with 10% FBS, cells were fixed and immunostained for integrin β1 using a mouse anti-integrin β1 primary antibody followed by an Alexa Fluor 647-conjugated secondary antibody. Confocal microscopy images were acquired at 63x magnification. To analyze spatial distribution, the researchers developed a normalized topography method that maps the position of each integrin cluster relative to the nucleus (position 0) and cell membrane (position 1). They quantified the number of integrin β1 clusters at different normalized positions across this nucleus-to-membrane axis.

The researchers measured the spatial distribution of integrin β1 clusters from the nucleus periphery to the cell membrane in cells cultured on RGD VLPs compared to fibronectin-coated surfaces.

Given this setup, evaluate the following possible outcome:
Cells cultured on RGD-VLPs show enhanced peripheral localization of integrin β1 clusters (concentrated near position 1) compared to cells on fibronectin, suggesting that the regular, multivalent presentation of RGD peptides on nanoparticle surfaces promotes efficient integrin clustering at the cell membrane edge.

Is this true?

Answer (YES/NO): YES